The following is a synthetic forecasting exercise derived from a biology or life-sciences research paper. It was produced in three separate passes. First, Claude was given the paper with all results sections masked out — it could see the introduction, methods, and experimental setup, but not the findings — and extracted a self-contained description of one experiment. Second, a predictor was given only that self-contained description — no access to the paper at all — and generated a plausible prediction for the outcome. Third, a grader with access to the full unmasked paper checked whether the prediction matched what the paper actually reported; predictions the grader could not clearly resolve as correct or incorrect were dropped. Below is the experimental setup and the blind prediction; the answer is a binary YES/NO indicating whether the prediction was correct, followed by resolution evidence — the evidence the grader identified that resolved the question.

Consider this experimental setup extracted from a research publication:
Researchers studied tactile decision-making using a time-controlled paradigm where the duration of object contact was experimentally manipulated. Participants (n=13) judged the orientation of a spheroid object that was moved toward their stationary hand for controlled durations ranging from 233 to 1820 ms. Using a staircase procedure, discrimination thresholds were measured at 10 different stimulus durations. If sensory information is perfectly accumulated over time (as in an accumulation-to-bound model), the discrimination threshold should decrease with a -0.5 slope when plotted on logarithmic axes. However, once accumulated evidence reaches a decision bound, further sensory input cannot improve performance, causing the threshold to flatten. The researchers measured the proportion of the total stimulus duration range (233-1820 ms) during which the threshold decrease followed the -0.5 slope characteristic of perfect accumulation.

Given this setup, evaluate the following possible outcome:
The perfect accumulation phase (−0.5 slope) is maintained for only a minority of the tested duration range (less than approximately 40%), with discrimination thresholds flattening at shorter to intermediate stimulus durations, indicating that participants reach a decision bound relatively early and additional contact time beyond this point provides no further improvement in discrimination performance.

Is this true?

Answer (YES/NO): YES